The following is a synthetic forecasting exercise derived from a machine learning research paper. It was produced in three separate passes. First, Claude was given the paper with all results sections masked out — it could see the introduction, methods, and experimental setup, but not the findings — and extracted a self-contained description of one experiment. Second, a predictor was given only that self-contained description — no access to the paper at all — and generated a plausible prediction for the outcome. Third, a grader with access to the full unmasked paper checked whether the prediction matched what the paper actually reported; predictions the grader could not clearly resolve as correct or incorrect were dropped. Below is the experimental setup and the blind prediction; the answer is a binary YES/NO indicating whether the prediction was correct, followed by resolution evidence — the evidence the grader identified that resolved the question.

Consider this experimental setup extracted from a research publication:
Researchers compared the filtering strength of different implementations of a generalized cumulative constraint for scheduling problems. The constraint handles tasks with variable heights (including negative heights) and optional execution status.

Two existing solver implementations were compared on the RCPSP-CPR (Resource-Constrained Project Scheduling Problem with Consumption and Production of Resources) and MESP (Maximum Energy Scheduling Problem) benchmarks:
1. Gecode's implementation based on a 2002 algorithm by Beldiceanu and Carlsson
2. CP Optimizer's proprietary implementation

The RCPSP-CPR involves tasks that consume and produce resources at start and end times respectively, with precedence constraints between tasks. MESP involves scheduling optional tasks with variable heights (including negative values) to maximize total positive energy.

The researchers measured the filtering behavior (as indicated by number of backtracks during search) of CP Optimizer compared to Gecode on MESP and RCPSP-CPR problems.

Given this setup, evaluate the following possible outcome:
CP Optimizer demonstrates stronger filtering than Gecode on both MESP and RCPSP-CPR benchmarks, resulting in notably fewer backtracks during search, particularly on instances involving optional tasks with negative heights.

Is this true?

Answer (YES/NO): NO